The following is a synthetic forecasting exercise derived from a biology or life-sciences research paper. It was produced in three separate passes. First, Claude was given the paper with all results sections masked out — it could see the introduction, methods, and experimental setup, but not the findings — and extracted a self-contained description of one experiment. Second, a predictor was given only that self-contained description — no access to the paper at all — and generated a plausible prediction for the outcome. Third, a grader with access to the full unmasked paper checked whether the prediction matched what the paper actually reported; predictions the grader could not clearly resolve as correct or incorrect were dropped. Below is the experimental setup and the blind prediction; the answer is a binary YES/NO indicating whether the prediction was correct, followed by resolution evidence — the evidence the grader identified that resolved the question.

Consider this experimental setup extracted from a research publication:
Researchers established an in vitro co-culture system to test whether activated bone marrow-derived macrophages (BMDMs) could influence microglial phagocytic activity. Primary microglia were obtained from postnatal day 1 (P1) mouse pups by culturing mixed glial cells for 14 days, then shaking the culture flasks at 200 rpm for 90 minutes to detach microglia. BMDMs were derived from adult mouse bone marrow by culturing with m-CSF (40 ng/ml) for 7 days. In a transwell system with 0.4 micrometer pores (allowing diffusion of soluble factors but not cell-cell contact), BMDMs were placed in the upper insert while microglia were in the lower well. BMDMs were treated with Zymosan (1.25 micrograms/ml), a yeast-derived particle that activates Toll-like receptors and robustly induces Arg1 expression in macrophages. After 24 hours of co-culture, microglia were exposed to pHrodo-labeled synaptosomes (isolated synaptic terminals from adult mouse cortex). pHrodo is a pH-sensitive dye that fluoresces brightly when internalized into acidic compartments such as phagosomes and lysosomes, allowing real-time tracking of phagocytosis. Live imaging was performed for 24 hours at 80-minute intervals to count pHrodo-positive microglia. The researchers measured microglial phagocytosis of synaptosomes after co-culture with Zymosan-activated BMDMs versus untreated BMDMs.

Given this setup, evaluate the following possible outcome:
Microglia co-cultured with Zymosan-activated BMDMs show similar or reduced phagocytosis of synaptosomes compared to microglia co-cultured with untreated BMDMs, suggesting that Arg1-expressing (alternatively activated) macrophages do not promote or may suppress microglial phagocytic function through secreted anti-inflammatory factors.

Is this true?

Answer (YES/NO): NO